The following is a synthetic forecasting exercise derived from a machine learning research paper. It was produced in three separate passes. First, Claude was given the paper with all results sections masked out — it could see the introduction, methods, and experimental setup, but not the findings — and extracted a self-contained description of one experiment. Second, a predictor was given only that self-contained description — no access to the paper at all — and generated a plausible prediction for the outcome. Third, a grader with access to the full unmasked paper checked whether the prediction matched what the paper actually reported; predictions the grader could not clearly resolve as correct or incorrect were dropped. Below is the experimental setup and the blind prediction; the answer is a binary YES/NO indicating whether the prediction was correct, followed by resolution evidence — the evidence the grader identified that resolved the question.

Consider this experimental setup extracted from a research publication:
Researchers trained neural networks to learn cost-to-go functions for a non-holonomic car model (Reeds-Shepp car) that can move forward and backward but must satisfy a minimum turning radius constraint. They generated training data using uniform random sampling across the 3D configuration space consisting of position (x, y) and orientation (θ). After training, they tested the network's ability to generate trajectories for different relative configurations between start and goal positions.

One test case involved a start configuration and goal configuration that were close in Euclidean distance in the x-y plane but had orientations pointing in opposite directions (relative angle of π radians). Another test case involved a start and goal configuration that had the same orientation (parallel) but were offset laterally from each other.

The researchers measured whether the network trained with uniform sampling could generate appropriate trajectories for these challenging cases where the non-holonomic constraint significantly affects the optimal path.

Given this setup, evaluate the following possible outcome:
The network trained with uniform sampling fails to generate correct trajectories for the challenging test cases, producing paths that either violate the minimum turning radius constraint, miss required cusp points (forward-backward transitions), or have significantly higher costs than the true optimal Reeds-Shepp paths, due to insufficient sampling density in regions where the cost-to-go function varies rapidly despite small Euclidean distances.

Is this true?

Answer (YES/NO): NO